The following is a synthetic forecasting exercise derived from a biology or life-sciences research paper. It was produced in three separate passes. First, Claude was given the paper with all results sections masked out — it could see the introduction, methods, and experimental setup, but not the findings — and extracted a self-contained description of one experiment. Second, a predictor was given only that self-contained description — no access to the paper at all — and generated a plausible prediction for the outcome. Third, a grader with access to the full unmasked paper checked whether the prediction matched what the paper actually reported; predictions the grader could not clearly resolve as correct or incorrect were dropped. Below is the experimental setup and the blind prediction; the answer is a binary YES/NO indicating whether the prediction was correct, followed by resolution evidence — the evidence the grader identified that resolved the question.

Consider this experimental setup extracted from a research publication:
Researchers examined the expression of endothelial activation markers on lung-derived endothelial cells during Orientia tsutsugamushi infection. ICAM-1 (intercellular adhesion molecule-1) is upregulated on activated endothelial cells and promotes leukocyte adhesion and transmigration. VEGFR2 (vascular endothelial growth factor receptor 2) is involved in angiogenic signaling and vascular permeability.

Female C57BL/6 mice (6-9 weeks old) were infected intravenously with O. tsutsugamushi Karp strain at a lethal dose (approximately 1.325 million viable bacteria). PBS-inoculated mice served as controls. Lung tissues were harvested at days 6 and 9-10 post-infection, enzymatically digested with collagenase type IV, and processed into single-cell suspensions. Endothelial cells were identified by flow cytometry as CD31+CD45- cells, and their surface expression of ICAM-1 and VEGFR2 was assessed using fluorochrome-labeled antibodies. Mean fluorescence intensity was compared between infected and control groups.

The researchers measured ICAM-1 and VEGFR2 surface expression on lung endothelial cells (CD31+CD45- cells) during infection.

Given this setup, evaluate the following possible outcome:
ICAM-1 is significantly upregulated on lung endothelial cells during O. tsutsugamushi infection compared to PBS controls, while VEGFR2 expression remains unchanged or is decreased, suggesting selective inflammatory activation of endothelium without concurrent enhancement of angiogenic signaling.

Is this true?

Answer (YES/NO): NO